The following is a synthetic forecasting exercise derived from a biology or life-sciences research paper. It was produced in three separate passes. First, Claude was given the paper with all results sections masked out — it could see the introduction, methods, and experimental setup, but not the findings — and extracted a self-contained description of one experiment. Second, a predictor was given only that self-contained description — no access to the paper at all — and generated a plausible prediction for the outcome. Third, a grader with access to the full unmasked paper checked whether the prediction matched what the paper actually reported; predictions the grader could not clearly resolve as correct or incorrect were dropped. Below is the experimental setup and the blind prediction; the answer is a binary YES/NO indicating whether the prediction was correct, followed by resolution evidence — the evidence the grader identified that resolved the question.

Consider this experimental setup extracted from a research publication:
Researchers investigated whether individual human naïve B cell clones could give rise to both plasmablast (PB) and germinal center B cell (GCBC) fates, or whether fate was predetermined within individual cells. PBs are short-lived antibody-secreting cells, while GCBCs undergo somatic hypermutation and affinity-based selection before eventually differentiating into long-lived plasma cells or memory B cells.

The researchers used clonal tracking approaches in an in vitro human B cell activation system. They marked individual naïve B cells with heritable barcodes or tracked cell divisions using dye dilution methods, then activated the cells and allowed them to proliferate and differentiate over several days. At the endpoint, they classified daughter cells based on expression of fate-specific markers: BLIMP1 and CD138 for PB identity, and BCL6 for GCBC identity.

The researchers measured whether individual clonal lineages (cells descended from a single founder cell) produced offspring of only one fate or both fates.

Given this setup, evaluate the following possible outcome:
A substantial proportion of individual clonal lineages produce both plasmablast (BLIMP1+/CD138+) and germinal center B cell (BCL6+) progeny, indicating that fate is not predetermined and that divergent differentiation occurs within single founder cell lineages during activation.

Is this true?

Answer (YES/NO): NO